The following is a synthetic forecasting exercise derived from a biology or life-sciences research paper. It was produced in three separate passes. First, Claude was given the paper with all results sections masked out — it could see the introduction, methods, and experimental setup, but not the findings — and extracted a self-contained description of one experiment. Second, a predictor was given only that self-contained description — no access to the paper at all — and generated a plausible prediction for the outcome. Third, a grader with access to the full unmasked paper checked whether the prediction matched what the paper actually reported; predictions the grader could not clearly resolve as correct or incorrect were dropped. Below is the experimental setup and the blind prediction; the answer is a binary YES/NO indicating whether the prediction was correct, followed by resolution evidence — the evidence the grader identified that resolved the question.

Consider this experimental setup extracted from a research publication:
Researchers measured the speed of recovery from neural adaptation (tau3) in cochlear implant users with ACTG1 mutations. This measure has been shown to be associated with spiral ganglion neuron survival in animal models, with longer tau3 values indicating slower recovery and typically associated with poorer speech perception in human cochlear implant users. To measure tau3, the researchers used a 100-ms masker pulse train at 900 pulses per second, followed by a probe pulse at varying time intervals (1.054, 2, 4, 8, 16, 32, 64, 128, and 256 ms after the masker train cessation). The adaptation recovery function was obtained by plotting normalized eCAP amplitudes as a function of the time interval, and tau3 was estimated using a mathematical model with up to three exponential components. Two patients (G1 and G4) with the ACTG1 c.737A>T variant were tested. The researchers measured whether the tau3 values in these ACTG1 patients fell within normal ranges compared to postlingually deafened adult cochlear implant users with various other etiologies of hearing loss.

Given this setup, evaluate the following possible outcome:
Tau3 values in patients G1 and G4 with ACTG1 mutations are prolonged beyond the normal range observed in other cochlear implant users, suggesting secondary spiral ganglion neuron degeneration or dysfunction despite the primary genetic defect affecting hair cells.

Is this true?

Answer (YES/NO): NO